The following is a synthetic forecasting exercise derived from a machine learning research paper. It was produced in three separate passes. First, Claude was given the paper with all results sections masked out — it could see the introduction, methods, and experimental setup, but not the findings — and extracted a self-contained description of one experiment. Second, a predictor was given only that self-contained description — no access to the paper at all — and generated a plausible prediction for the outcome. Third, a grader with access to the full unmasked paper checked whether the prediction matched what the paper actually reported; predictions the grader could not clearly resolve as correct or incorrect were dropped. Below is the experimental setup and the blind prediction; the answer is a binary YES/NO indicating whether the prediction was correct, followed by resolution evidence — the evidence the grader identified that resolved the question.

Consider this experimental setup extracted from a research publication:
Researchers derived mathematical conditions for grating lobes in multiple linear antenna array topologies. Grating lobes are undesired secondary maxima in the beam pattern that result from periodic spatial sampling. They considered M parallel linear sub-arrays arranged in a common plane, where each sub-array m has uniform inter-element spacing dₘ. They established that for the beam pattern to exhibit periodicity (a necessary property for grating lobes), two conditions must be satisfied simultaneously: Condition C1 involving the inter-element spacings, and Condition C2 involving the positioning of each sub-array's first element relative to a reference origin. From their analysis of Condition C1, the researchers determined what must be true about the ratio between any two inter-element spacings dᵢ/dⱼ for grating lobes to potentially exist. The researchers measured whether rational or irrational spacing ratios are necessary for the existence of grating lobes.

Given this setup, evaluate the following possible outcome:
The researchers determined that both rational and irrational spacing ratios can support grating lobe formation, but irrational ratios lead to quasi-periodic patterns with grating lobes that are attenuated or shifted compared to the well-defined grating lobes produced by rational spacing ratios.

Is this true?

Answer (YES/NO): NO